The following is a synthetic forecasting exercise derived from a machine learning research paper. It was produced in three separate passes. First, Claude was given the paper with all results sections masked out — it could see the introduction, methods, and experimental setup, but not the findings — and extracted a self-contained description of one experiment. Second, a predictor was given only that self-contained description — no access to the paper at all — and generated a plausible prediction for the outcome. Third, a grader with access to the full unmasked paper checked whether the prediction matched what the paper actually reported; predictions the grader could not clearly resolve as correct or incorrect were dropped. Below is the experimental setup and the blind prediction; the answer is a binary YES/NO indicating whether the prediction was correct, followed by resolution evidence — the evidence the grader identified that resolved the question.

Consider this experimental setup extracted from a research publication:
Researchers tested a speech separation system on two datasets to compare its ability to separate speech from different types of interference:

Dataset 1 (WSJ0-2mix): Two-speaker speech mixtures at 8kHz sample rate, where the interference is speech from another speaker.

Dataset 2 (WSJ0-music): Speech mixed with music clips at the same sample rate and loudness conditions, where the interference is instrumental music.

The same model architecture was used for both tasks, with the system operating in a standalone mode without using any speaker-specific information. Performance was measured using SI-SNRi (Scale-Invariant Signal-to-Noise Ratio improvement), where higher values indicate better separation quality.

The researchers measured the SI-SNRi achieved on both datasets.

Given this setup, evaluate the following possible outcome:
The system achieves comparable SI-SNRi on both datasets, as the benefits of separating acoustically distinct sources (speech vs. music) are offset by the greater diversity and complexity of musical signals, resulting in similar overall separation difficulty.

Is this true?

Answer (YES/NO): NO